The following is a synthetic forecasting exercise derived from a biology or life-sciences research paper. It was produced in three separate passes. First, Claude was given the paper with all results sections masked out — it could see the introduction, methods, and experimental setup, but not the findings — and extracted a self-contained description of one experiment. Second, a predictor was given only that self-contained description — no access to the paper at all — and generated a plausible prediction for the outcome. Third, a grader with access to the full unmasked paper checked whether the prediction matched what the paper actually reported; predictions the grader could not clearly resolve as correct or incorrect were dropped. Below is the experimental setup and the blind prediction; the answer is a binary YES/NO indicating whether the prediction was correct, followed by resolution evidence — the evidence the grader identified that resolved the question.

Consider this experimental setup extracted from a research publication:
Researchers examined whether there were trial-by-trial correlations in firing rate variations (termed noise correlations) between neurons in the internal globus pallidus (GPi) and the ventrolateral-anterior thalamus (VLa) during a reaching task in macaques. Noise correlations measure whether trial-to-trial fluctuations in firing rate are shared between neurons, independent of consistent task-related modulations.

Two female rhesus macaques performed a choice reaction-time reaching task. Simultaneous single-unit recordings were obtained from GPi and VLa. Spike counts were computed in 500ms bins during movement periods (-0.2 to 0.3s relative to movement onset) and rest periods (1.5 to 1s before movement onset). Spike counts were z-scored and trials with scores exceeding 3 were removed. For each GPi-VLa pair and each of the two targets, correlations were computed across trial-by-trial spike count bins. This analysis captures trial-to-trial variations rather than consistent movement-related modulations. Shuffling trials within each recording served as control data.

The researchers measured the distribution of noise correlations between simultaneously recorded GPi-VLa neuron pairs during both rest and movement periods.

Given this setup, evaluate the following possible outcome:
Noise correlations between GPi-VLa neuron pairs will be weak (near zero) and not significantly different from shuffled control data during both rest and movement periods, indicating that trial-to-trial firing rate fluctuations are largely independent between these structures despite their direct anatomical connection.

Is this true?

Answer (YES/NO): YES